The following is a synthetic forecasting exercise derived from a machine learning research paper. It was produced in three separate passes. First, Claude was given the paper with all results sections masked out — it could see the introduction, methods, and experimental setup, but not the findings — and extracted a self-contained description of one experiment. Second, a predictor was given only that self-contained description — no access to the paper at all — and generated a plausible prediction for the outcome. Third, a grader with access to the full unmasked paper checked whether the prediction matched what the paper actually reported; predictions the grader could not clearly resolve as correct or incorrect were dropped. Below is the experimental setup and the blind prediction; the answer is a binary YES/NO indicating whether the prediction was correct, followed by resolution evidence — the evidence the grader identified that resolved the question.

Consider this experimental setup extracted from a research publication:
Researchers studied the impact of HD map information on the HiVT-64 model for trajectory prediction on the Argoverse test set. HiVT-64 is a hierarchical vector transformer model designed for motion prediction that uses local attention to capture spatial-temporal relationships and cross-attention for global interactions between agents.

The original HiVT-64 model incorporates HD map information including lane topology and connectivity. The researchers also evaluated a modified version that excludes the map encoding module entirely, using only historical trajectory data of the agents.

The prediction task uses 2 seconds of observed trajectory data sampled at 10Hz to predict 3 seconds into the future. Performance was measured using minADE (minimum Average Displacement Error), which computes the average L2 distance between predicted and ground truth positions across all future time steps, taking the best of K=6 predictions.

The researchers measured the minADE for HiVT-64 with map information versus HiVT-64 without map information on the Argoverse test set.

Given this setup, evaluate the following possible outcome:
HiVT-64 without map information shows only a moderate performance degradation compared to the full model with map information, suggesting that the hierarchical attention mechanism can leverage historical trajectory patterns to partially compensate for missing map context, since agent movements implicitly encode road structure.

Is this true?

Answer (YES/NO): YES